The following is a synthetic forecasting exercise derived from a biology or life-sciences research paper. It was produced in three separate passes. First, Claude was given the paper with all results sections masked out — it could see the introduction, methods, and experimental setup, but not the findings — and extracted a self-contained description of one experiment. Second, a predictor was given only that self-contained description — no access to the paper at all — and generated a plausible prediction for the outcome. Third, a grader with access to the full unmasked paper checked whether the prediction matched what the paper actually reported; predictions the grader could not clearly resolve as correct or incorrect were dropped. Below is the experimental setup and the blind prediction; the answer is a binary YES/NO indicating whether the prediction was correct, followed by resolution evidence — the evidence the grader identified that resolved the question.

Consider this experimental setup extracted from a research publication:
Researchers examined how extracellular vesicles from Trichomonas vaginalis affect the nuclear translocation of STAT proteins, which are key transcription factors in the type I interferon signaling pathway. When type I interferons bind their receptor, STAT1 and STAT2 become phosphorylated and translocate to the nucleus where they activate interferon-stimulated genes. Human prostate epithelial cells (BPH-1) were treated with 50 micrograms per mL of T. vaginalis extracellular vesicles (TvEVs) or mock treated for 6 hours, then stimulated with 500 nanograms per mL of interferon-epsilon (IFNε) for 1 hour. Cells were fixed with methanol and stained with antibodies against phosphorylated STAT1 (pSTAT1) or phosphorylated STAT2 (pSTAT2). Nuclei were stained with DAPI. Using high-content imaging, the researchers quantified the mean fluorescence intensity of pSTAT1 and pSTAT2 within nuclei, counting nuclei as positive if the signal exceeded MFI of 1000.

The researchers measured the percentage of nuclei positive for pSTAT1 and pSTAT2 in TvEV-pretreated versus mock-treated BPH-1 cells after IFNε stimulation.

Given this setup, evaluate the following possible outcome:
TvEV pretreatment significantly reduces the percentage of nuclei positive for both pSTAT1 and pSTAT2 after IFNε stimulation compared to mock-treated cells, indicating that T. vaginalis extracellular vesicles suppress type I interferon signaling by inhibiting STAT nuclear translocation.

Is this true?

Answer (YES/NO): YES